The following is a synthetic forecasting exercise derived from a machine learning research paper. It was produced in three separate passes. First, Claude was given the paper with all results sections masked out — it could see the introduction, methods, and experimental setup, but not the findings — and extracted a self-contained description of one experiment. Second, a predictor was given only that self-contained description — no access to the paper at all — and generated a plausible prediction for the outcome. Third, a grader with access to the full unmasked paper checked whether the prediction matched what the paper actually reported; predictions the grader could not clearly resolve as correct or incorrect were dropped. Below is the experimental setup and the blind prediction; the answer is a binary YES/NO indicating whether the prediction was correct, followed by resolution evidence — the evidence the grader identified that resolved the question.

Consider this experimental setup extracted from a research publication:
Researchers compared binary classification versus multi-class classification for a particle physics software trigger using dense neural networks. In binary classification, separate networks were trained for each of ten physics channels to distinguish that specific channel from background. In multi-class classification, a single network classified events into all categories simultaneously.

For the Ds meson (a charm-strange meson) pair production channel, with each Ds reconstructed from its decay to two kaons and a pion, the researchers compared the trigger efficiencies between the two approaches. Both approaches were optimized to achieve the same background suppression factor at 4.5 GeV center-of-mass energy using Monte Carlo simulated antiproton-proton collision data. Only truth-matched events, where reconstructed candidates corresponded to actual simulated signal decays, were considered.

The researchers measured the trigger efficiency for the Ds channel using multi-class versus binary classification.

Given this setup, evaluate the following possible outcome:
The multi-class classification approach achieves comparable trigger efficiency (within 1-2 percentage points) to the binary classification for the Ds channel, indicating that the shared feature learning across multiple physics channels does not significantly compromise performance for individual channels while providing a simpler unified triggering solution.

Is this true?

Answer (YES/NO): NO